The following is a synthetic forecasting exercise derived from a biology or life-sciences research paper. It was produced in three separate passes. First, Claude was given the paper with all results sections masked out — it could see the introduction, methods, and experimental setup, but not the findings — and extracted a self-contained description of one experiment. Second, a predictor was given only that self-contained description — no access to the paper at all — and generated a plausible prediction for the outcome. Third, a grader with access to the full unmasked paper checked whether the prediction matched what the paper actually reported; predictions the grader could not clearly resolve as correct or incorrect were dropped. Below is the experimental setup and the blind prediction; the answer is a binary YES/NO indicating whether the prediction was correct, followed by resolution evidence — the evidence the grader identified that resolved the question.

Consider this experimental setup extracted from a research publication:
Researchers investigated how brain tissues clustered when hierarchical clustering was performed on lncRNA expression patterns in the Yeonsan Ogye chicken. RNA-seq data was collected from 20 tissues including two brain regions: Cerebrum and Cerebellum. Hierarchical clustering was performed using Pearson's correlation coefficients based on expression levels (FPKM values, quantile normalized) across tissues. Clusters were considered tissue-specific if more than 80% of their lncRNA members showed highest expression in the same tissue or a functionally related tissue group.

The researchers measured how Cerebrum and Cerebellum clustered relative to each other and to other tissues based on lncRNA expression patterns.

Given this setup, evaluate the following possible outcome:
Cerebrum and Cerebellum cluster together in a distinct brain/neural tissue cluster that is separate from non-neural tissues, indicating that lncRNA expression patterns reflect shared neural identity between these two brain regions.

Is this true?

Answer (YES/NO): YES